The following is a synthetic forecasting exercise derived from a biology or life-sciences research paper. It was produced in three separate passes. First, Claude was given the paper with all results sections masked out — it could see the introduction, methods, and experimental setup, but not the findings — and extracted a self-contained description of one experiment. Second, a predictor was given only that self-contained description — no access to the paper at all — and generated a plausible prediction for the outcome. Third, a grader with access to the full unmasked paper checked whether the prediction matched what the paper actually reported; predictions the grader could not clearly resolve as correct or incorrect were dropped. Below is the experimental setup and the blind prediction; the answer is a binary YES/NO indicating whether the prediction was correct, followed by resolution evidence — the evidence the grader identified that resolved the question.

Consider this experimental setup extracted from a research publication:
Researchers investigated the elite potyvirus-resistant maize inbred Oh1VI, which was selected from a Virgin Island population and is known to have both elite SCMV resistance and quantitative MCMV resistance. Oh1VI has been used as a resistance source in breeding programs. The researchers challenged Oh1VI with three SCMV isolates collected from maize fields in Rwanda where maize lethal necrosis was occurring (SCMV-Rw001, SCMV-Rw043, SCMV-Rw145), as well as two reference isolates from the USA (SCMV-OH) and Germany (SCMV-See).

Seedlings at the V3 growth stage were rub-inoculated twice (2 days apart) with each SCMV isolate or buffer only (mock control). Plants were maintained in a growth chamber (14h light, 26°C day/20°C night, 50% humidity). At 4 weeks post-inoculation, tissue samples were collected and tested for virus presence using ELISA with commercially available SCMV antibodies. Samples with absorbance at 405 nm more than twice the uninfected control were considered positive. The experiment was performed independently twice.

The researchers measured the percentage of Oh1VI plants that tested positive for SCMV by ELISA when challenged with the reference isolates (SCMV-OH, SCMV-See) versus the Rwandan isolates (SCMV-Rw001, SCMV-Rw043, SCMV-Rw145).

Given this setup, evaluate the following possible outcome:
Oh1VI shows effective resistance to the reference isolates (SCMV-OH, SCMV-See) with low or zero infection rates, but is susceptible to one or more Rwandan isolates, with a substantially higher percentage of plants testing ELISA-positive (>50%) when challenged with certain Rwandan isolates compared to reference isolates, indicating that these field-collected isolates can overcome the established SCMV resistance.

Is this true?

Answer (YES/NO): NO